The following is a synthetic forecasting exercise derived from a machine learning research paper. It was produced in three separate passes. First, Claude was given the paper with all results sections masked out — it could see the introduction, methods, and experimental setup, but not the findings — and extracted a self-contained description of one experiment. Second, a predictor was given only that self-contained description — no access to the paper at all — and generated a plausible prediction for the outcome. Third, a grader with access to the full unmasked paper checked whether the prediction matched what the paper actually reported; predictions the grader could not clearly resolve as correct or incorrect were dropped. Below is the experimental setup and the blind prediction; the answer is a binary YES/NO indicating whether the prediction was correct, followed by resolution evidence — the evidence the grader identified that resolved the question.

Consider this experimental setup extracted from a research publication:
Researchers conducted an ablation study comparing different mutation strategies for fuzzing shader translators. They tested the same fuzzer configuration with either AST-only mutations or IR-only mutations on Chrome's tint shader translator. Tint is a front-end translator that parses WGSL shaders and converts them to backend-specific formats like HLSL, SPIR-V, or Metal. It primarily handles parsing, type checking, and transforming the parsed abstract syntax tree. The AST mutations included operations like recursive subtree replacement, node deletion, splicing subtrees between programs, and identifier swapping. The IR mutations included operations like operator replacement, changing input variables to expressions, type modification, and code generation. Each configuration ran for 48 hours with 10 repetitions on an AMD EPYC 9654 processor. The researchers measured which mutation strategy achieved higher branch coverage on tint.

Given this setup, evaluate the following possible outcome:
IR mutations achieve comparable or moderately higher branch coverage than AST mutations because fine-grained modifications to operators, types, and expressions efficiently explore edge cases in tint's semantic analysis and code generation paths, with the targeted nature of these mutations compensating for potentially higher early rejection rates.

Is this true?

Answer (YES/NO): NO